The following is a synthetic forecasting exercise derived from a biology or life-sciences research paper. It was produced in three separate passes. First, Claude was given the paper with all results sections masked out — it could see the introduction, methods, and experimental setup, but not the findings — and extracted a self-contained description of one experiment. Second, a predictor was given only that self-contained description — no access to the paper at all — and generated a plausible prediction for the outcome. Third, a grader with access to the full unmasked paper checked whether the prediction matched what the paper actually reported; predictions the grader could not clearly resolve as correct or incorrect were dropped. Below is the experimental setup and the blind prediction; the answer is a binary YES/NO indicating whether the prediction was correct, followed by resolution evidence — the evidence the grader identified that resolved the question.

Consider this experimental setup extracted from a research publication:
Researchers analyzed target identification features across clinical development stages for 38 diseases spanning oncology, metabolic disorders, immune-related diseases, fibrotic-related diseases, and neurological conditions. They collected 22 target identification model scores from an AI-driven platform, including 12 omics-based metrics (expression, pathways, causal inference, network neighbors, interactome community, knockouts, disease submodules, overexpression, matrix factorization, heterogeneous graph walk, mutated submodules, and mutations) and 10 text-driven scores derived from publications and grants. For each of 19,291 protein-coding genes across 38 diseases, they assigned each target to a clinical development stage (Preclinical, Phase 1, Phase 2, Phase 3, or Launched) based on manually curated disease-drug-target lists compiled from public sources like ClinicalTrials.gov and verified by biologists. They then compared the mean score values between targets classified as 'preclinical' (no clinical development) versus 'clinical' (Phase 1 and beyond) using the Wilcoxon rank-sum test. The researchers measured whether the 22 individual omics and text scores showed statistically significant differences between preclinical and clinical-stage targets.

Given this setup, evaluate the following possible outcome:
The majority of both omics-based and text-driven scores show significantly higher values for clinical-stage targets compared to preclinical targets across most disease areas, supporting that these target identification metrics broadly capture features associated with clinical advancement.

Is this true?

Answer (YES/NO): YES